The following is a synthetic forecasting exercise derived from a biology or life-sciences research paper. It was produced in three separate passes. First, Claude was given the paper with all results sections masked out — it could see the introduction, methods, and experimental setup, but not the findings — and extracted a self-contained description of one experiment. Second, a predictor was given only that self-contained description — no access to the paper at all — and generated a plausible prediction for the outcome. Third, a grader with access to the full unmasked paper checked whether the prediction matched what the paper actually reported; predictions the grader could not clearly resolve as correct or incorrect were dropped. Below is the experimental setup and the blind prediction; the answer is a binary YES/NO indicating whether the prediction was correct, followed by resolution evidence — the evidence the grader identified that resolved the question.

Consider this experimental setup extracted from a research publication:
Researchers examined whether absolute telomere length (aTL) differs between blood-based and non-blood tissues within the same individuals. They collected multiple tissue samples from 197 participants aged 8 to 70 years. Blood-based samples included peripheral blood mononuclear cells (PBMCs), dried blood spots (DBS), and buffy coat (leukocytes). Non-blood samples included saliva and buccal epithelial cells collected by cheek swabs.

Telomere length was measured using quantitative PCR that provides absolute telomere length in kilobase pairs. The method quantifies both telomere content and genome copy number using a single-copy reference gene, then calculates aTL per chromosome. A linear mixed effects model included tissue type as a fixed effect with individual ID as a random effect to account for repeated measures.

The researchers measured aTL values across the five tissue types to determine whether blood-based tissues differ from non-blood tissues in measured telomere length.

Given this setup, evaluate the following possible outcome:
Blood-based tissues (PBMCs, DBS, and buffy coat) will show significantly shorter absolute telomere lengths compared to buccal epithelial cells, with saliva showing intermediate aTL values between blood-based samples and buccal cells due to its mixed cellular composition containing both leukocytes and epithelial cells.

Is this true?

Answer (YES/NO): NO